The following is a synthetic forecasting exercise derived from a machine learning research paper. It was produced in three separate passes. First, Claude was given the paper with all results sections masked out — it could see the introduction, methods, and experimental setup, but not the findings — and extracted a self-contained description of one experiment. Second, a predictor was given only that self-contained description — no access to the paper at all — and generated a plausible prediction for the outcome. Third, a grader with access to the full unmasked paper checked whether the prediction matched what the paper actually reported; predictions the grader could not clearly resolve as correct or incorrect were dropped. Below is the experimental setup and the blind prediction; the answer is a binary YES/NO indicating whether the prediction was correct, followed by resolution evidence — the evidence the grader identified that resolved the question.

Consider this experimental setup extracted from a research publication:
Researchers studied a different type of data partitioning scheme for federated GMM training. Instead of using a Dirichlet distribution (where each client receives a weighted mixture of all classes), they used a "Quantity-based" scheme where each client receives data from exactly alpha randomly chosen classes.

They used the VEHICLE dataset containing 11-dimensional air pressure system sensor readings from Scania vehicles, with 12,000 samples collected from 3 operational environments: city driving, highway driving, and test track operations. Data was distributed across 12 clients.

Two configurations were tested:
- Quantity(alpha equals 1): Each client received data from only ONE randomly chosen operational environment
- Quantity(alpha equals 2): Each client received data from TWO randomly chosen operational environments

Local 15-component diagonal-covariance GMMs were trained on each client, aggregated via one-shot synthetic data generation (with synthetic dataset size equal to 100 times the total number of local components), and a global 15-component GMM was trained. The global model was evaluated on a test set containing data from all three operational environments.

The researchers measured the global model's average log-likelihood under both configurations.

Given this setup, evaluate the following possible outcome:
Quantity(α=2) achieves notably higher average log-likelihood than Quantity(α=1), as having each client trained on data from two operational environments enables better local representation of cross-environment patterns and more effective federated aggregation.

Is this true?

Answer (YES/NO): NO